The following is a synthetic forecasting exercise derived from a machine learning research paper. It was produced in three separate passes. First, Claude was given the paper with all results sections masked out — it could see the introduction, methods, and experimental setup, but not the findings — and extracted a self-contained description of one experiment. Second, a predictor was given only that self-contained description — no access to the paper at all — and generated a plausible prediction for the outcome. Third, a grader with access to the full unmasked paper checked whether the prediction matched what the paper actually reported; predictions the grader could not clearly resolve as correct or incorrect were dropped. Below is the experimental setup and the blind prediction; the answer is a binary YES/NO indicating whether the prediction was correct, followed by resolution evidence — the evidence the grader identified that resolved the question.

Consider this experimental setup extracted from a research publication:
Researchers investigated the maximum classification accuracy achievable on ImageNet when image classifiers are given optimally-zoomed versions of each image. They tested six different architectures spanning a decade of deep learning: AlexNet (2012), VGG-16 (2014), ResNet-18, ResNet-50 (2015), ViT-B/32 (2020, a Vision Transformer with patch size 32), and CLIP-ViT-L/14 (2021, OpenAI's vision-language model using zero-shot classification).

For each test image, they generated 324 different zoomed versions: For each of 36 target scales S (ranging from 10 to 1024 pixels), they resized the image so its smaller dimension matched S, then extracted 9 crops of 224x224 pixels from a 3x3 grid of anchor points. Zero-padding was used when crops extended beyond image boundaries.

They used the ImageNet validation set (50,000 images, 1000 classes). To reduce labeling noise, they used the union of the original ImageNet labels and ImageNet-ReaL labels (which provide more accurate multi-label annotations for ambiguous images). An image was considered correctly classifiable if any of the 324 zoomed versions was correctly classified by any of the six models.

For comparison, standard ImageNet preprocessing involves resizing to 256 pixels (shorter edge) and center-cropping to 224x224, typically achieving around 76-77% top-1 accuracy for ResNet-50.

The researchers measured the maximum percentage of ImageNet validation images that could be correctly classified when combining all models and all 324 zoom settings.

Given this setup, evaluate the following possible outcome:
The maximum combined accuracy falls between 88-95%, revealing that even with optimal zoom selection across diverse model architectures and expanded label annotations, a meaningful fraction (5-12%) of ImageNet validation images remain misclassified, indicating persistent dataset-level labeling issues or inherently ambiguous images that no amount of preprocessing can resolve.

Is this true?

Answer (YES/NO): NO